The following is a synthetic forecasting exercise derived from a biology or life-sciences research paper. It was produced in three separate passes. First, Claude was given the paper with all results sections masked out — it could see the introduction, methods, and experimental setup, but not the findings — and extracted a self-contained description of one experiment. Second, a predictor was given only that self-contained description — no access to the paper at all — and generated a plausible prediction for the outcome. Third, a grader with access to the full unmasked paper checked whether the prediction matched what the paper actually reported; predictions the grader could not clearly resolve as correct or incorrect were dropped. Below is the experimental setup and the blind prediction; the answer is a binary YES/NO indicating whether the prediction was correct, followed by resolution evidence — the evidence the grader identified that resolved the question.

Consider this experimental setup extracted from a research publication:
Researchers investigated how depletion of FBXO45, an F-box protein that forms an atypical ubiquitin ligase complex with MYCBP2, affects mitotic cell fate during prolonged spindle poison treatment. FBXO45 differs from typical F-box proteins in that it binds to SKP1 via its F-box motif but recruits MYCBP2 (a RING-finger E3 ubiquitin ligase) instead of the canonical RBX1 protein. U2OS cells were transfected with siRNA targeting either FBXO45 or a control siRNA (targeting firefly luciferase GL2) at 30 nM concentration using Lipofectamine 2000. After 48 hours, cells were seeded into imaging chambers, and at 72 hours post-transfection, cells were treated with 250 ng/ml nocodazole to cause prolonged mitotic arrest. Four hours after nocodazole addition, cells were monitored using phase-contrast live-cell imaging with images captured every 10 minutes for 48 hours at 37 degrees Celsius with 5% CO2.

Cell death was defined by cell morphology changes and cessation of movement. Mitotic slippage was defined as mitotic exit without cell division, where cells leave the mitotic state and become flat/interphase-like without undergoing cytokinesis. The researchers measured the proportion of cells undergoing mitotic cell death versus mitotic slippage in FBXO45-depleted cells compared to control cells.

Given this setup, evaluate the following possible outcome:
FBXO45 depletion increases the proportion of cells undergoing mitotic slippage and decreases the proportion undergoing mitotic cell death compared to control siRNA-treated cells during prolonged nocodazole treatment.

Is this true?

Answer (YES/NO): NO